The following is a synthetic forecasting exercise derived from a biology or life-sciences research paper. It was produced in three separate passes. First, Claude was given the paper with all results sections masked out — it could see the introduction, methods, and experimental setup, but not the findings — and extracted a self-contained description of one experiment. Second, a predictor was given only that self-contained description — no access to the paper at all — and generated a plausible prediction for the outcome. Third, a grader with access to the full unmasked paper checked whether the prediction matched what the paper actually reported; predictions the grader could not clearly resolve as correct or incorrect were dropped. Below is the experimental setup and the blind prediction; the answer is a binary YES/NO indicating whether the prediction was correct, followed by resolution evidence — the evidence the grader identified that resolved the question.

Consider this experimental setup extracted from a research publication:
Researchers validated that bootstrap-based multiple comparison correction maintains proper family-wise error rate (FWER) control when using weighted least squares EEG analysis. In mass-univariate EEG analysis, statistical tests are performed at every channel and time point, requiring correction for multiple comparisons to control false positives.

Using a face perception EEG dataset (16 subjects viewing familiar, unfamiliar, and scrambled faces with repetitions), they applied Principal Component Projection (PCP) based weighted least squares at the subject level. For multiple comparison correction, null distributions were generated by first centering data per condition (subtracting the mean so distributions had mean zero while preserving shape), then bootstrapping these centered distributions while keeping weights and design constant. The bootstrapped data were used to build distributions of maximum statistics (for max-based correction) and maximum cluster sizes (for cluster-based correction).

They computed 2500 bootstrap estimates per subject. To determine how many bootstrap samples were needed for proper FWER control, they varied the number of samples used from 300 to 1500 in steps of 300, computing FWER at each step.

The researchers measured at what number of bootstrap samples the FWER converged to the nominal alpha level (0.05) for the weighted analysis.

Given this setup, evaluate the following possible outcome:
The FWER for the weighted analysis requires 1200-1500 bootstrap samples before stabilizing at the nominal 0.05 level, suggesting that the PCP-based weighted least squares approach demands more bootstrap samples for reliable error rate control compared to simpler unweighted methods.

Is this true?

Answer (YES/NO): NO